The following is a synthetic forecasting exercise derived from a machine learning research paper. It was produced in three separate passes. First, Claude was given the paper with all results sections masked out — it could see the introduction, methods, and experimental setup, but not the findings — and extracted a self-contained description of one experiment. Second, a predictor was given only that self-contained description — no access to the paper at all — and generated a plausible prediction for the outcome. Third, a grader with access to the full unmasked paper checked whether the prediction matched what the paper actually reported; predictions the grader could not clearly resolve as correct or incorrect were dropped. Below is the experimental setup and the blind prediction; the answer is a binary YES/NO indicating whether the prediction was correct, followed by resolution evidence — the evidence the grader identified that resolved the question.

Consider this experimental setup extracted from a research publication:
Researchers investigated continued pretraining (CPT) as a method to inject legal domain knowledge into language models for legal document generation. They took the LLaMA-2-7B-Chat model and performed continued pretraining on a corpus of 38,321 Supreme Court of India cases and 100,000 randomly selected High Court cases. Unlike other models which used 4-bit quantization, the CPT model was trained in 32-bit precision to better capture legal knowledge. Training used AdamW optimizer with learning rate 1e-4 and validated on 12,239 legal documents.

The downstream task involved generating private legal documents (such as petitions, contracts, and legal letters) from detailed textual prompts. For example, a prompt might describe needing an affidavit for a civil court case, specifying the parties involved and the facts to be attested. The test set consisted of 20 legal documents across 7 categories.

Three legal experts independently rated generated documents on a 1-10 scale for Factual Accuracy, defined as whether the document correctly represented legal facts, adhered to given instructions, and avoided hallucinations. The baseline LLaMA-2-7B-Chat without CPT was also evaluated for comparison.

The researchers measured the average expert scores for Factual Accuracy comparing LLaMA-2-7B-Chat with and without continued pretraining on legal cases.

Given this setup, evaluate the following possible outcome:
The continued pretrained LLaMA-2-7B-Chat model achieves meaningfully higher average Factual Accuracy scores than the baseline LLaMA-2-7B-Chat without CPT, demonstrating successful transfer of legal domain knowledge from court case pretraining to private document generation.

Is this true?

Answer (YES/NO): NO